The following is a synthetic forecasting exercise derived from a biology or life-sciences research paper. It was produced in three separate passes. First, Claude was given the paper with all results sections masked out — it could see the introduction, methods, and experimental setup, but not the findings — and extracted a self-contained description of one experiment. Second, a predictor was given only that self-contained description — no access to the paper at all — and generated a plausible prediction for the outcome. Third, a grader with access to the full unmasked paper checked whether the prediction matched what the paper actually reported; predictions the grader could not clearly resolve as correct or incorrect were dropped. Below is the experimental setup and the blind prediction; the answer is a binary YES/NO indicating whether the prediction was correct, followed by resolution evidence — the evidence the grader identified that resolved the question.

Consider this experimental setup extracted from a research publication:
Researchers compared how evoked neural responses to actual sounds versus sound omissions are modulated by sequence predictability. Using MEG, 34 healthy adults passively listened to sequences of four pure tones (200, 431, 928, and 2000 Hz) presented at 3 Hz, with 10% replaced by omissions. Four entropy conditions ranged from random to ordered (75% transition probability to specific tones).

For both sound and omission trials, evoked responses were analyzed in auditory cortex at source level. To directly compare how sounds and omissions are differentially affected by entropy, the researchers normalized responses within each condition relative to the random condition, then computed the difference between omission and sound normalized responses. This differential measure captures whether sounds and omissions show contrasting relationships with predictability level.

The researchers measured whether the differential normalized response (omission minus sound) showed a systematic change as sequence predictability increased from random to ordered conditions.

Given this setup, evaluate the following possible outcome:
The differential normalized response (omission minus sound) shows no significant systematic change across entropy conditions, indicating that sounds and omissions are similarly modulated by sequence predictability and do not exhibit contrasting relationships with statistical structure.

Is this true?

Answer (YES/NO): NO